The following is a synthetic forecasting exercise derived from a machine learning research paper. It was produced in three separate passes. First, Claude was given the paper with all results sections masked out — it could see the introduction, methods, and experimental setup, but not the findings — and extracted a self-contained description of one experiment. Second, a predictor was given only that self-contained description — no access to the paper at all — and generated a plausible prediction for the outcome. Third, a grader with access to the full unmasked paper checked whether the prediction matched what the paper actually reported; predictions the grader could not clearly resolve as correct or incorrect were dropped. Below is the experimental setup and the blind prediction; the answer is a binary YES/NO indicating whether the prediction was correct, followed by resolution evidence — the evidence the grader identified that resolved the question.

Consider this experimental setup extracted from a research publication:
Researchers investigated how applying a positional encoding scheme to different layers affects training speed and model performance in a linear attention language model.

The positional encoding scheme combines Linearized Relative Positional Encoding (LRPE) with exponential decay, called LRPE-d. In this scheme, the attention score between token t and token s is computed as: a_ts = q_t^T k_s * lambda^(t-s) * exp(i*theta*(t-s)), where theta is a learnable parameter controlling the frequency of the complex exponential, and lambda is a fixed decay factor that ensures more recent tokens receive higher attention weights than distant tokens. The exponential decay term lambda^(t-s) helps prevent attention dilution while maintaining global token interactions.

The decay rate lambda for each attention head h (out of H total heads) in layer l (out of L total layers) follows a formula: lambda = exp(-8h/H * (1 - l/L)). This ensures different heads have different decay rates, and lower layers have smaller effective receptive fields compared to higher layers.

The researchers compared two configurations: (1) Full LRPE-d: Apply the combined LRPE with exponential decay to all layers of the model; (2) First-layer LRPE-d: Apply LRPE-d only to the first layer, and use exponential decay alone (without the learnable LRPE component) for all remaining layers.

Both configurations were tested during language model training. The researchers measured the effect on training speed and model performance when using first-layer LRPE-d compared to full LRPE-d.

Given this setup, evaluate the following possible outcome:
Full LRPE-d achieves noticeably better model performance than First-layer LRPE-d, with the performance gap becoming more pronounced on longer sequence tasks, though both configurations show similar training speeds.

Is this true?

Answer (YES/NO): NO